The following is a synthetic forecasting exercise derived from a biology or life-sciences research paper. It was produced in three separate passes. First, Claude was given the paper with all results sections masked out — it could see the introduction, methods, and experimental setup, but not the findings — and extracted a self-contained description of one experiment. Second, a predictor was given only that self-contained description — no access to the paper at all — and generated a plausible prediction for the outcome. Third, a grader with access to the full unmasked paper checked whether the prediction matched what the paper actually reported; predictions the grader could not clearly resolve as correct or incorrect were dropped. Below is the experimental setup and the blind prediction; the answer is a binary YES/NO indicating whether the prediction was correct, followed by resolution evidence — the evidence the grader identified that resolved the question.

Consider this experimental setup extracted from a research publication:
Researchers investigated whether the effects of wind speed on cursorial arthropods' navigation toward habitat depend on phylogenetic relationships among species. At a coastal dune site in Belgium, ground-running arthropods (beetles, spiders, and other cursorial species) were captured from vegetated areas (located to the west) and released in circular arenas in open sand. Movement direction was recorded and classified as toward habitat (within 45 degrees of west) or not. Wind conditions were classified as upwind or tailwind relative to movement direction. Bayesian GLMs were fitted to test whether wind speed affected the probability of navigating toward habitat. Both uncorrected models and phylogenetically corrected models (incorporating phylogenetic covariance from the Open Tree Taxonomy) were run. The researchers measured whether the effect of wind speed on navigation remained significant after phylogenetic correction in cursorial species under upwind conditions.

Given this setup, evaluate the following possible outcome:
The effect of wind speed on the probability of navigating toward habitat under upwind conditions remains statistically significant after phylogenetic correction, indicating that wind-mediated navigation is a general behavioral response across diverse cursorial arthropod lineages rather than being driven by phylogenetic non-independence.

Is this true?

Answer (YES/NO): NO